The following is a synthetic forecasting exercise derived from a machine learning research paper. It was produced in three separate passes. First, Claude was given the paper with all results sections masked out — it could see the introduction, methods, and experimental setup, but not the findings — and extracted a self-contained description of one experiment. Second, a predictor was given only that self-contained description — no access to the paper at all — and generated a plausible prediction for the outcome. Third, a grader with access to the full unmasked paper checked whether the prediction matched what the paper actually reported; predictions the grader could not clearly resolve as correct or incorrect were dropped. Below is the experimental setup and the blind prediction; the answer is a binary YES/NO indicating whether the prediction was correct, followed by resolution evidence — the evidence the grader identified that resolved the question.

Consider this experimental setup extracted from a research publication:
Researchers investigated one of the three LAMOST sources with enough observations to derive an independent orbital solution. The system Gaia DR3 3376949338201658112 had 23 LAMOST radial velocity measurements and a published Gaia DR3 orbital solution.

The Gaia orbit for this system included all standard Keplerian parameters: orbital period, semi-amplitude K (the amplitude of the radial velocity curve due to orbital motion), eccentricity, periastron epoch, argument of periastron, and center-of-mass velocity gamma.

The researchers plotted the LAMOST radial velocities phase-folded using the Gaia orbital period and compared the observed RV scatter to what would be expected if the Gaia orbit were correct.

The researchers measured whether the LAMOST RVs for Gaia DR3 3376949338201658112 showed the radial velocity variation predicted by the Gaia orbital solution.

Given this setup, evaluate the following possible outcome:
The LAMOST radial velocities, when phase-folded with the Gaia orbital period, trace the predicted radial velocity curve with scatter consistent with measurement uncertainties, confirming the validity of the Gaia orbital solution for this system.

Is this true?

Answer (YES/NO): NO